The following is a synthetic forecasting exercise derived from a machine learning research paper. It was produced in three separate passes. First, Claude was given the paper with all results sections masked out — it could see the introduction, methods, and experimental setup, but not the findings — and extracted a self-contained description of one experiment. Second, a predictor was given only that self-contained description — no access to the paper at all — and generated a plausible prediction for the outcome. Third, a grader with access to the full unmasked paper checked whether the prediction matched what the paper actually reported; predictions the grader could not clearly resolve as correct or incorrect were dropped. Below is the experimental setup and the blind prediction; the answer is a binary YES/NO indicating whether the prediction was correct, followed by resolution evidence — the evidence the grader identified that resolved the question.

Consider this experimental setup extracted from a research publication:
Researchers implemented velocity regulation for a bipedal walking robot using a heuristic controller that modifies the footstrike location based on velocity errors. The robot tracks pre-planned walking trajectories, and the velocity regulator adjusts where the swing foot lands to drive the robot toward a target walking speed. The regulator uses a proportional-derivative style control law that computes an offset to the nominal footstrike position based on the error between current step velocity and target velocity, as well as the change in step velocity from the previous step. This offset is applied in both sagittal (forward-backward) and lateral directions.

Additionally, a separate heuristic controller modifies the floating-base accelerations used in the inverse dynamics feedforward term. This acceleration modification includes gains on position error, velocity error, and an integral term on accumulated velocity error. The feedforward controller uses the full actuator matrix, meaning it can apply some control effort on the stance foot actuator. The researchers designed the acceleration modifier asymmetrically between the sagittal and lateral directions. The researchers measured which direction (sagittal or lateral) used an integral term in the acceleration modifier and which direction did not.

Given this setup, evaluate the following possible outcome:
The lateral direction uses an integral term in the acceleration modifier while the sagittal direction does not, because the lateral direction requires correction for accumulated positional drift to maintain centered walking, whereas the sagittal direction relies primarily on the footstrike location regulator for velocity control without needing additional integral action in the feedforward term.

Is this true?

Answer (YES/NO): NO